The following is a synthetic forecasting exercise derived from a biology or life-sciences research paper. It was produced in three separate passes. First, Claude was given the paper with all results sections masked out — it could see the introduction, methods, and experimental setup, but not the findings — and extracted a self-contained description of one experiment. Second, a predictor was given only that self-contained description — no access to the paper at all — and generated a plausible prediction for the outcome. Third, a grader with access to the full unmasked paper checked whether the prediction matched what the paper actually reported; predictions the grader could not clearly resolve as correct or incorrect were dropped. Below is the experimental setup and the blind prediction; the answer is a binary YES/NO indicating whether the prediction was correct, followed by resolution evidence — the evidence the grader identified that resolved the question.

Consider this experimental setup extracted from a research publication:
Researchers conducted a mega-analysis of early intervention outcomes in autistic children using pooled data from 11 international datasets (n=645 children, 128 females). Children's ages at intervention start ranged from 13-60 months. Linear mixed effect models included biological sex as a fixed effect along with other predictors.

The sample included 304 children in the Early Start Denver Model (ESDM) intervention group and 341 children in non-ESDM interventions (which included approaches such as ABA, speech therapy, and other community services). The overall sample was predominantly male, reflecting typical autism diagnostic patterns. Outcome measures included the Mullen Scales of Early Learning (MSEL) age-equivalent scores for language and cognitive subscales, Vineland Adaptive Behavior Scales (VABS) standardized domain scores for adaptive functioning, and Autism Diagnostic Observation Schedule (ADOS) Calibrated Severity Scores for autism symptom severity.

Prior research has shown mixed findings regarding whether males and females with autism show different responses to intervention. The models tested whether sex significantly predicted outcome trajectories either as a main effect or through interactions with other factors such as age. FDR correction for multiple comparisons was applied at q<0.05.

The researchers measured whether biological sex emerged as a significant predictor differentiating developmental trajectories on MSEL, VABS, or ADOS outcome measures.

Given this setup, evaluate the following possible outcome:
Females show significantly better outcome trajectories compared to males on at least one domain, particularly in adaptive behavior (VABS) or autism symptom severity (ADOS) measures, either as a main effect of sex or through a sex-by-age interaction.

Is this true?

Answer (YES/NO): NO